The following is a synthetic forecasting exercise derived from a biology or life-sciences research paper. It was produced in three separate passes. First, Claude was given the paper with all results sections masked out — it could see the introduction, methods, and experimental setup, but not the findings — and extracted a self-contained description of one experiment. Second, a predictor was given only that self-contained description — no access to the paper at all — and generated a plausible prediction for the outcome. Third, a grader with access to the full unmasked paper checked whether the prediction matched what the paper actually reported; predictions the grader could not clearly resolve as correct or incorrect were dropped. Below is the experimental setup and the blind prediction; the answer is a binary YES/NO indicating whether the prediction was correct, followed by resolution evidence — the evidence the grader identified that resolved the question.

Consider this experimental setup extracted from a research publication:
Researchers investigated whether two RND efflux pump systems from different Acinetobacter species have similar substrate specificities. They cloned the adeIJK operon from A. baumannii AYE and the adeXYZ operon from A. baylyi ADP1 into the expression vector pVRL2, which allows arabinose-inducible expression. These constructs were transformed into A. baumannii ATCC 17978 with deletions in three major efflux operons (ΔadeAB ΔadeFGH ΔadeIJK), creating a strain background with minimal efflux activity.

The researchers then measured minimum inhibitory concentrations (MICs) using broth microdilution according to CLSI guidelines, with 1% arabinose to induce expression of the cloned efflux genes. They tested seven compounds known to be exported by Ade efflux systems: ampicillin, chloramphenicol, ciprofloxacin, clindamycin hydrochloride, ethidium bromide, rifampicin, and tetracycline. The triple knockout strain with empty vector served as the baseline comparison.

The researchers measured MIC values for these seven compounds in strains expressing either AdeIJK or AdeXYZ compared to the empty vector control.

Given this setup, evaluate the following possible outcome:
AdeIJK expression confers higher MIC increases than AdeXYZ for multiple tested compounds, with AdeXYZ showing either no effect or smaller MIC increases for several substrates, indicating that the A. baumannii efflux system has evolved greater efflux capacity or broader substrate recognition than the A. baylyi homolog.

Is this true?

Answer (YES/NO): NO